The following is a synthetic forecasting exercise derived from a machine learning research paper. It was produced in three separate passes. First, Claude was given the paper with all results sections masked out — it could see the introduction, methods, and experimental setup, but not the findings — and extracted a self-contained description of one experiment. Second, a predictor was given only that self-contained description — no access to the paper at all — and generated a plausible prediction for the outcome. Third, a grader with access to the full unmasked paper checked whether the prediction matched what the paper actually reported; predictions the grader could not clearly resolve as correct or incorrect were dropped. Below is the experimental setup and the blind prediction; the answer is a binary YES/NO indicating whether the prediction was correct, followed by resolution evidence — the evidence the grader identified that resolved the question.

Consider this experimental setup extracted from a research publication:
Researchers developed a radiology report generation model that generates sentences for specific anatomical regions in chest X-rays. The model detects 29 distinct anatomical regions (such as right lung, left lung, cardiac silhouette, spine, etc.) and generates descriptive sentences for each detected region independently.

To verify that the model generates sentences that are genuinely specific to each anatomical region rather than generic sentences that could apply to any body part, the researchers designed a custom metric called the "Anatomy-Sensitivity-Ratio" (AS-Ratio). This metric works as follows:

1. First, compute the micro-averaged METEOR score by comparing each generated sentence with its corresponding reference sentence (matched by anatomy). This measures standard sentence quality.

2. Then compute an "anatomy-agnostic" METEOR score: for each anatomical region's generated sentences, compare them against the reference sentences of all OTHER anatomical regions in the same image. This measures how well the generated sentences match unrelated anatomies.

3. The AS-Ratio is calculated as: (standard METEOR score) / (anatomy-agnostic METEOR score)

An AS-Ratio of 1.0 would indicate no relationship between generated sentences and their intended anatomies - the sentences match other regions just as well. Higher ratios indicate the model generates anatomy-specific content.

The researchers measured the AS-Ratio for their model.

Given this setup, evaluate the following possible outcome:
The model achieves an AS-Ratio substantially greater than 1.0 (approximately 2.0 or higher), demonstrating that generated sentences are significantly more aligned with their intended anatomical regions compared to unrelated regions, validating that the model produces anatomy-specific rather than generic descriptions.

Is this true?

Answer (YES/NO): YES